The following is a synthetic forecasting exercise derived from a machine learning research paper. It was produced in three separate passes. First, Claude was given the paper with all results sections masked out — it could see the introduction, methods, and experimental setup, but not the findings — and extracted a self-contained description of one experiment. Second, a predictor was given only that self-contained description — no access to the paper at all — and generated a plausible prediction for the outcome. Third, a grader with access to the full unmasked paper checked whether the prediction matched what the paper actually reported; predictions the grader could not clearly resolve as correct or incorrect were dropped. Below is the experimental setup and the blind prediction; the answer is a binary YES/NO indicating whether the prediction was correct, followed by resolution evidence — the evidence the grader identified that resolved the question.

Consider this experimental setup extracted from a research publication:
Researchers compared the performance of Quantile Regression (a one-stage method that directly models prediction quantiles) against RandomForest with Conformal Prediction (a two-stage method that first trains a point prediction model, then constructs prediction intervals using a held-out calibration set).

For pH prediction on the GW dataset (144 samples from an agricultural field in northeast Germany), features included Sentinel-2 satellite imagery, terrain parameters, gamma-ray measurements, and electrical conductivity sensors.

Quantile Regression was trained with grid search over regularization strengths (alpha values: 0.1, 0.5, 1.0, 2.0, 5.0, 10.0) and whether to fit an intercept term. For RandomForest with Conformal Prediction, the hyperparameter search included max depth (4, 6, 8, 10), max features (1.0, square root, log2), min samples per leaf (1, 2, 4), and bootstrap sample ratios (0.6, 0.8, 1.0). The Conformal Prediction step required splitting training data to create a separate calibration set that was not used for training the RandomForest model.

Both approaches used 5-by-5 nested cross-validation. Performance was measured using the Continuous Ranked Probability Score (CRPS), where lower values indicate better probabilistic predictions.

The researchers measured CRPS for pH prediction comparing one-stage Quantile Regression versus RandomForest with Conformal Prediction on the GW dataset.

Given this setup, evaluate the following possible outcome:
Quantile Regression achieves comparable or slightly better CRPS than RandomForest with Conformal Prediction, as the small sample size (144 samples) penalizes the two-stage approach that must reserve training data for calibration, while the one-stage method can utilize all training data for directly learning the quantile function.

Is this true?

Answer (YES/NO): NO